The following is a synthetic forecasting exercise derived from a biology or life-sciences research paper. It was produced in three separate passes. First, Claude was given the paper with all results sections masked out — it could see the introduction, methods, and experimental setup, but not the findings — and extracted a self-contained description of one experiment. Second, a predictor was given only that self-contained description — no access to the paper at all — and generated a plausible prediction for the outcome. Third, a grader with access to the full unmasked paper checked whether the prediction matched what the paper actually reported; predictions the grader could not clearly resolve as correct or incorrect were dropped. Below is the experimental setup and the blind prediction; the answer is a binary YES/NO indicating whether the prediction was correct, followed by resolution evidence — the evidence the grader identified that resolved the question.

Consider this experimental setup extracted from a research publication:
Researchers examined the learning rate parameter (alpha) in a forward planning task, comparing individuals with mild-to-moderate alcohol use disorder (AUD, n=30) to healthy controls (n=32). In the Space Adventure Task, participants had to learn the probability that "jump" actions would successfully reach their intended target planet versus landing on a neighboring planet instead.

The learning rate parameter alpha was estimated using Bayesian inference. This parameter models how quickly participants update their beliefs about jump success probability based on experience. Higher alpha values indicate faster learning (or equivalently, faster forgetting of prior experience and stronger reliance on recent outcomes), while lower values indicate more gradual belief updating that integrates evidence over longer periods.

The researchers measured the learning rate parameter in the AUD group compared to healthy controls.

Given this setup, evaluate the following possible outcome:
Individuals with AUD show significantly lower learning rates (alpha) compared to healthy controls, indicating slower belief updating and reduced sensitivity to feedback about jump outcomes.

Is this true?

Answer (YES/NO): YES